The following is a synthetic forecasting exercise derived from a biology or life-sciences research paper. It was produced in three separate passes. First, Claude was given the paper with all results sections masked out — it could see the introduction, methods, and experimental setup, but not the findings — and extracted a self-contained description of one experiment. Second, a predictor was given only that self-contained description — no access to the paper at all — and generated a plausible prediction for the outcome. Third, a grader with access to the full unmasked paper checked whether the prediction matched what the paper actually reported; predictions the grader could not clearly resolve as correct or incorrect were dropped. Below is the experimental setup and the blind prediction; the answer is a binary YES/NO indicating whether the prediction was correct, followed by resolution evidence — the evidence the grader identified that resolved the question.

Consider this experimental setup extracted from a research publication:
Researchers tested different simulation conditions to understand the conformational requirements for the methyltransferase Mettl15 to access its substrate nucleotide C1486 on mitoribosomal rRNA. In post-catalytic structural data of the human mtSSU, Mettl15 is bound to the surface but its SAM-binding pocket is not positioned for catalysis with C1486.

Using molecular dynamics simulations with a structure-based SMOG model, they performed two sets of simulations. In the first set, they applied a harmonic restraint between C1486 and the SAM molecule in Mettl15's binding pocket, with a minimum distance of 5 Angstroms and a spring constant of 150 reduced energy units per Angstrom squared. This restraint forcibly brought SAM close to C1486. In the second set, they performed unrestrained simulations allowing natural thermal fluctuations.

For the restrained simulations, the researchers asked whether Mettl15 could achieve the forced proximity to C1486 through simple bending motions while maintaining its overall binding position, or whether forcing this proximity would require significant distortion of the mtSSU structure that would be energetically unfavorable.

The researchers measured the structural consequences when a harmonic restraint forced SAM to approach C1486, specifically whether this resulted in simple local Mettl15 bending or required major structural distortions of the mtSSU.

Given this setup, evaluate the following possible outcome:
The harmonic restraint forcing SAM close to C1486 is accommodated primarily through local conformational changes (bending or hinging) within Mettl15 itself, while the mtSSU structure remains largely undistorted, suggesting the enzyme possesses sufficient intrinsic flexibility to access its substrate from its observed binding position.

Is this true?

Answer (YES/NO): YES